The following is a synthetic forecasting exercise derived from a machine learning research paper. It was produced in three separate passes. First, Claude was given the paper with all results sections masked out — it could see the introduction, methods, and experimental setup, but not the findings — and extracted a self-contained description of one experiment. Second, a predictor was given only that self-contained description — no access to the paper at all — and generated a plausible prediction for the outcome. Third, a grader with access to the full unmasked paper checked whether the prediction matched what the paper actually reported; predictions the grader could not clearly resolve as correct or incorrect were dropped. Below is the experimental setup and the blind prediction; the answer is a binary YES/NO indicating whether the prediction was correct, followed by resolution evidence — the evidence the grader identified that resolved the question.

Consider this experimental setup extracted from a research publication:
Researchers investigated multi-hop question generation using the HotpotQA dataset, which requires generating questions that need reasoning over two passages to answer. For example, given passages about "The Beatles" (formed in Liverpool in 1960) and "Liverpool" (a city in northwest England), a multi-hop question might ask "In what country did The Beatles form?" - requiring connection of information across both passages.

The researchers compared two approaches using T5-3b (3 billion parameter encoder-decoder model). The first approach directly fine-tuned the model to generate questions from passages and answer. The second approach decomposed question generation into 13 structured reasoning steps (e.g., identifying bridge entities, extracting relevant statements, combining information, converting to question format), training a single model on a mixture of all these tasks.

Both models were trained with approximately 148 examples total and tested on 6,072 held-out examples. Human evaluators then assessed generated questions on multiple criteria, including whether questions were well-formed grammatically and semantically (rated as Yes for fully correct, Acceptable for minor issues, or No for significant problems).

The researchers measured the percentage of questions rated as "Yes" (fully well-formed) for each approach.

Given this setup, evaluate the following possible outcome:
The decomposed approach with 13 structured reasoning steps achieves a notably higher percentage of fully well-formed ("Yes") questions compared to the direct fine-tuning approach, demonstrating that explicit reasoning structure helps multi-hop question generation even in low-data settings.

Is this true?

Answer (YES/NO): NO